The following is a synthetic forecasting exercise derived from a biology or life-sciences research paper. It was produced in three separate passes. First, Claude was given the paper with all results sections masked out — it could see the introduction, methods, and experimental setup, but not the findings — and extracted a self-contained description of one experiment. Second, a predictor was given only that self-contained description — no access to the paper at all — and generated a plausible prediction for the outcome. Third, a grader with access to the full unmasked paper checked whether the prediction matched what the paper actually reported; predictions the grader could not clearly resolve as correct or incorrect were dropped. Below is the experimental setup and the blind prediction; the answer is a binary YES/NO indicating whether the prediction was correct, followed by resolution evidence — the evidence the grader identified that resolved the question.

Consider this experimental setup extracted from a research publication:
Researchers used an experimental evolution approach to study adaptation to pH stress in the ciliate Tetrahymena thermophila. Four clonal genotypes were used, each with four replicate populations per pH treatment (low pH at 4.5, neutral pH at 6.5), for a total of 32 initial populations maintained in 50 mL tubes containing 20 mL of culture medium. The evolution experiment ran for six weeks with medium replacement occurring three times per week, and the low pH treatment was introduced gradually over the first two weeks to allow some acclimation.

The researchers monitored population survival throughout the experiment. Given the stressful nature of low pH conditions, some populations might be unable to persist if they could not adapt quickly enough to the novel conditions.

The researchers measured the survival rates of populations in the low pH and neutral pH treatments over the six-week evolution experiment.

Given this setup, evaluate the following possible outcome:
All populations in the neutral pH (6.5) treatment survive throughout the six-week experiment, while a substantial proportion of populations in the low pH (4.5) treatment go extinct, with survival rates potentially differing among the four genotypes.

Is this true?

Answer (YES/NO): NO